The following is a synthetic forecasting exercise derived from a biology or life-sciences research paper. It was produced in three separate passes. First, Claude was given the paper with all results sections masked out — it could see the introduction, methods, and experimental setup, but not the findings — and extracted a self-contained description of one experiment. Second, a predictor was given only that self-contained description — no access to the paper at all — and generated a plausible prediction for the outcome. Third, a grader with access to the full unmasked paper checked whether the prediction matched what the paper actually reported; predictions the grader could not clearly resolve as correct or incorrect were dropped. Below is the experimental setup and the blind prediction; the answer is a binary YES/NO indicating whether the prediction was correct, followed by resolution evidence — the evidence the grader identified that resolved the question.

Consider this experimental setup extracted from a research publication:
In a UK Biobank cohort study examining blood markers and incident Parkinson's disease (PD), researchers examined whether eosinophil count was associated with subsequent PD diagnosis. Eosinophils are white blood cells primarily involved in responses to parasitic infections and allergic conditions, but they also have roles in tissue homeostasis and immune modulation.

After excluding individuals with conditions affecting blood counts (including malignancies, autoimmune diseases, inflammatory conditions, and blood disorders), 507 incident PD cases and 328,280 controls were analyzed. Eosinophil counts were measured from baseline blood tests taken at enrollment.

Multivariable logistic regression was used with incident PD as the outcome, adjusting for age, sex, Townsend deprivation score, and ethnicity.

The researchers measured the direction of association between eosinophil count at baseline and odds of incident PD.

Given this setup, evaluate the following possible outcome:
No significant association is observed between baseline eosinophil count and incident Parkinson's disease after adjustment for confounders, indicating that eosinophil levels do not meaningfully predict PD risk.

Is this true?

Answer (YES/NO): NO